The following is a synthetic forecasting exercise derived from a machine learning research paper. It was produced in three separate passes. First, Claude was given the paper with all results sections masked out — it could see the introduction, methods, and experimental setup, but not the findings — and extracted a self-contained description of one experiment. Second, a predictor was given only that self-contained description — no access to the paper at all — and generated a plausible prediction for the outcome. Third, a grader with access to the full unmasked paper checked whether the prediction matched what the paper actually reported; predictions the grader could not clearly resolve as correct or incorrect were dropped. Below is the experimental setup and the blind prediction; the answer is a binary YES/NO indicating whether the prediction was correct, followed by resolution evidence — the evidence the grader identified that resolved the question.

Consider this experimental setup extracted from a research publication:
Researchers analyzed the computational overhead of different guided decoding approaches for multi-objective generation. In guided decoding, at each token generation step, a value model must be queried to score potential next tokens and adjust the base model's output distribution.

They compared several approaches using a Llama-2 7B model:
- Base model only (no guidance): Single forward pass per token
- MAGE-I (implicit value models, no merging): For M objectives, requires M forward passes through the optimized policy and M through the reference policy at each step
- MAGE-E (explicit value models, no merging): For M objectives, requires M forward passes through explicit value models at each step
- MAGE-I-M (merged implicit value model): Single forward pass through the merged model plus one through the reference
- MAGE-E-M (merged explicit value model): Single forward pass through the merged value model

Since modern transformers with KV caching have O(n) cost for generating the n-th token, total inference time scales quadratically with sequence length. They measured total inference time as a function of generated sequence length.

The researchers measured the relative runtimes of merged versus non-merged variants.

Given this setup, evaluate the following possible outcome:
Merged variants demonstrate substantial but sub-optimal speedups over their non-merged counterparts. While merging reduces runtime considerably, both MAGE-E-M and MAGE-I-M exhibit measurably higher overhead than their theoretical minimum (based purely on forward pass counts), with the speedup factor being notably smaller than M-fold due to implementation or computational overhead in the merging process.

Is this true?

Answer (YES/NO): NO